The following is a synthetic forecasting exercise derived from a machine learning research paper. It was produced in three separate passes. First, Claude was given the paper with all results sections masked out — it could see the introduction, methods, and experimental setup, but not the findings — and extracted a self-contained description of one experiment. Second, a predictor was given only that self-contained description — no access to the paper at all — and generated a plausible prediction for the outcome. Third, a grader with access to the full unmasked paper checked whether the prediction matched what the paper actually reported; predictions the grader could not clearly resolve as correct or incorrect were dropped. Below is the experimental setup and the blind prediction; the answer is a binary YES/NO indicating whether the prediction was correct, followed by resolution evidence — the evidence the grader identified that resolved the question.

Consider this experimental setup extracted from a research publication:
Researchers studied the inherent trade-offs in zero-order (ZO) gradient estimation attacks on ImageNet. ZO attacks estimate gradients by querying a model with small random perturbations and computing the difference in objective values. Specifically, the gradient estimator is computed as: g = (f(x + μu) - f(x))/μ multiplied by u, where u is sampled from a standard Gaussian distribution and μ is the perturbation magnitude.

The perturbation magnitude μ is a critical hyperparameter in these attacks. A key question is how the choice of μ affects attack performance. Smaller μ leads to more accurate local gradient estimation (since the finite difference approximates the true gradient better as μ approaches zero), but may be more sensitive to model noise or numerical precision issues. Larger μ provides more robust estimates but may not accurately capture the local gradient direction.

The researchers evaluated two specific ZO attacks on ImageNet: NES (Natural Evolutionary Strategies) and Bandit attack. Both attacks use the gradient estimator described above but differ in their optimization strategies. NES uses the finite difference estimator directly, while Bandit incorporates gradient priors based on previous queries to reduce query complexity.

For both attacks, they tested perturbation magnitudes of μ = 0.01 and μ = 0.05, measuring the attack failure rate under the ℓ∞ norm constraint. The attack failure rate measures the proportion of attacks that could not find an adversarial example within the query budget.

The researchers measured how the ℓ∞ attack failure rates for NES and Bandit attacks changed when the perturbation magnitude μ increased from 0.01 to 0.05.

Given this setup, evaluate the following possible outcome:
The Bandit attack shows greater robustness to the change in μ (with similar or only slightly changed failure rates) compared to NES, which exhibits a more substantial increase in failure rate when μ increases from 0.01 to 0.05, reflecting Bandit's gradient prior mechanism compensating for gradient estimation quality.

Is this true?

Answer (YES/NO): NO